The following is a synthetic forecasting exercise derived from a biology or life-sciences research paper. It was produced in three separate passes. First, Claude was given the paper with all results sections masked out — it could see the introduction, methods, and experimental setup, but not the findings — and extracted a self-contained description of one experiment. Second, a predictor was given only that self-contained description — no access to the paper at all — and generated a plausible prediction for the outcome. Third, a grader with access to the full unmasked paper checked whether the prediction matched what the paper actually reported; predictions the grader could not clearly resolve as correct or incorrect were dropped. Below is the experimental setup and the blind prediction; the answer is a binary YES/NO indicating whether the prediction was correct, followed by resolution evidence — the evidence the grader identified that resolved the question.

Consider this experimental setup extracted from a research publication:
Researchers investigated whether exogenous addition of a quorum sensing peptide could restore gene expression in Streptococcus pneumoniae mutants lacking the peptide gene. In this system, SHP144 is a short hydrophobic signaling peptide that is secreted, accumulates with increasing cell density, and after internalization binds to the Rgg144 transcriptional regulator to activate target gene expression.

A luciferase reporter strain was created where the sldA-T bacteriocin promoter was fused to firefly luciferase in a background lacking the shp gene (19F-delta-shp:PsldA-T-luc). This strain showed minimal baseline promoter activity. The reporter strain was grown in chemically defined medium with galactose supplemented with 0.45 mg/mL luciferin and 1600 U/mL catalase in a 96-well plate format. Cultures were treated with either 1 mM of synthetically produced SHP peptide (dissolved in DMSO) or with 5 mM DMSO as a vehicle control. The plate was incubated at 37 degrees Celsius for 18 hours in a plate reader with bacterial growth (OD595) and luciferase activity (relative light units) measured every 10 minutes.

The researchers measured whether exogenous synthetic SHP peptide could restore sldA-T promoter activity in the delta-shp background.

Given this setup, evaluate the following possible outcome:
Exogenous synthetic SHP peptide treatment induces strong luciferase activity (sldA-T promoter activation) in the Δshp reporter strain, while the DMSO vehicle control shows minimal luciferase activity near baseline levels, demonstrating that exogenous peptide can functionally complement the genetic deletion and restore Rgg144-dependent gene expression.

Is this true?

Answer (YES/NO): YES